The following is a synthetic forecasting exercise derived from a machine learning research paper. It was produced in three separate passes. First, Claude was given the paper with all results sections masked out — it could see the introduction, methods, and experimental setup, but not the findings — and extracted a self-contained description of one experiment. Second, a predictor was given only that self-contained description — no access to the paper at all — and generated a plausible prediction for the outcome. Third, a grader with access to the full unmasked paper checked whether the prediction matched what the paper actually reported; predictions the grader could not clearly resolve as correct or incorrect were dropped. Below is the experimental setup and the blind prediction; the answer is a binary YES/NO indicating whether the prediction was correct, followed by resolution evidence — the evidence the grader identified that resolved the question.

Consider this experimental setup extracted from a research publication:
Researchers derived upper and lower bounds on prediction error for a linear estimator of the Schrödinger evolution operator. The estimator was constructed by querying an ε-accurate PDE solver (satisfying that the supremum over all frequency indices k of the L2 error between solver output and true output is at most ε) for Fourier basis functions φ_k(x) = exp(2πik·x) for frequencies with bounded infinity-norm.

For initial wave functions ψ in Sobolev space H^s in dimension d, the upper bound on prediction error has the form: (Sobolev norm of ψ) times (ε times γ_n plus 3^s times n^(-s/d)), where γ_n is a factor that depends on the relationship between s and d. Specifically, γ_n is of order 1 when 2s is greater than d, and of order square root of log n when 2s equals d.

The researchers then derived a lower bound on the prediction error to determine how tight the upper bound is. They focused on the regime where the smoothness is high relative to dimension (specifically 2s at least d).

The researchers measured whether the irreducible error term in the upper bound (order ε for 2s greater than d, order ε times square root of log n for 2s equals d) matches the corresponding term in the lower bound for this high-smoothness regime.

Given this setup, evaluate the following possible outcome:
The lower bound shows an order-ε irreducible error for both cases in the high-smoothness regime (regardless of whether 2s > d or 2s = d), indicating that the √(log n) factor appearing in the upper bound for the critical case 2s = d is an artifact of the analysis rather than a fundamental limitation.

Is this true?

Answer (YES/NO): NO